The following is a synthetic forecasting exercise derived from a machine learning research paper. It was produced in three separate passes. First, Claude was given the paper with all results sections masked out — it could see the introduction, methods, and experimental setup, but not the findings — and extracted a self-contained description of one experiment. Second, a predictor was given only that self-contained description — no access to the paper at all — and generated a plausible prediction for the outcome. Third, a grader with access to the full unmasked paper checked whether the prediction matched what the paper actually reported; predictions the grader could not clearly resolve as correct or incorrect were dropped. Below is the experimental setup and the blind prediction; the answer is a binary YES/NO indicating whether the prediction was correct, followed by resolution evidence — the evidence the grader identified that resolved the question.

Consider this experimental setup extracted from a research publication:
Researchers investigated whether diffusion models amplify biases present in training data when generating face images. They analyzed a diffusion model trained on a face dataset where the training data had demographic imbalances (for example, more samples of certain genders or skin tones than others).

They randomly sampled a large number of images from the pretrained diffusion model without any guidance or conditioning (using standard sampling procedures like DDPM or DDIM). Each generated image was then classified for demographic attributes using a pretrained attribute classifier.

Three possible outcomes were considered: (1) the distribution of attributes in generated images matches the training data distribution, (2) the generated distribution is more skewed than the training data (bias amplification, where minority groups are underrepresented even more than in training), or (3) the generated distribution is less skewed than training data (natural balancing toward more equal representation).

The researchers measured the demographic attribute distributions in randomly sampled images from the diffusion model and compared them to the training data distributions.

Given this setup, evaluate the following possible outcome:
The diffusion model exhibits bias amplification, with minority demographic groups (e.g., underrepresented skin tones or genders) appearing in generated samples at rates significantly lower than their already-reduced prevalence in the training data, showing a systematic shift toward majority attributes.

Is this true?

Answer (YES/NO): YES